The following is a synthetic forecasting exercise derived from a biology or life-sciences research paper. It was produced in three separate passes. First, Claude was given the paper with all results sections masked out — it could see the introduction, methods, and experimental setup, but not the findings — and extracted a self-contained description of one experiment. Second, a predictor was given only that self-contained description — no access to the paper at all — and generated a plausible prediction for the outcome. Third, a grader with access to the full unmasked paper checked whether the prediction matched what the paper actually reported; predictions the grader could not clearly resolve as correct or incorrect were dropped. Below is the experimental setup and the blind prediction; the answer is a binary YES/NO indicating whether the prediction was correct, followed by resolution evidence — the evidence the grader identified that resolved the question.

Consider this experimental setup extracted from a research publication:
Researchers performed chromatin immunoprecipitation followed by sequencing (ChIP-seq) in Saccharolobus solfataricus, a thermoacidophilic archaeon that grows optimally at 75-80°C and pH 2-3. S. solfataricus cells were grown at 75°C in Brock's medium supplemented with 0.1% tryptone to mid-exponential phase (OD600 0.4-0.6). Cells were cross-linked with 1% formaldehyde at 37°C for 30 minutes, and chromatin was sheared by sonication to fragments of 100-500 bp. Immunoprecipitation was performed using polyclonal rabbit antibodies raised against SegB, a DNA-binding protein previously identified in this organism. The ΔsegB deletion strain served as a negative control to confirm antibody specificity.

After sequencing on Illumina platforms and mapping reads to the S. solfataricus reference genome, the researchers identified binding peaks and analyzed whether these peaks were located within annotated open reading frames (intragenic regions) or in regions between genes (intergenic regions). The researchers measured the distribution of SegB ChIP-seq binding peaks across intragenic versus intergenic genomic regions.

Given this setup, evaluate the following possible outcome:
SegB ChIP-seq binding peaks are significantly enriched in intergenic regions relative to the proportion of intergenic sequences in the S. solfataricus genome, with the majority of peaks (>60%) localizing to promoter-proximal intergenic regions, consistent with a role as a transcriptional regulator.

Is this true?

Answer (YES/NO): NO